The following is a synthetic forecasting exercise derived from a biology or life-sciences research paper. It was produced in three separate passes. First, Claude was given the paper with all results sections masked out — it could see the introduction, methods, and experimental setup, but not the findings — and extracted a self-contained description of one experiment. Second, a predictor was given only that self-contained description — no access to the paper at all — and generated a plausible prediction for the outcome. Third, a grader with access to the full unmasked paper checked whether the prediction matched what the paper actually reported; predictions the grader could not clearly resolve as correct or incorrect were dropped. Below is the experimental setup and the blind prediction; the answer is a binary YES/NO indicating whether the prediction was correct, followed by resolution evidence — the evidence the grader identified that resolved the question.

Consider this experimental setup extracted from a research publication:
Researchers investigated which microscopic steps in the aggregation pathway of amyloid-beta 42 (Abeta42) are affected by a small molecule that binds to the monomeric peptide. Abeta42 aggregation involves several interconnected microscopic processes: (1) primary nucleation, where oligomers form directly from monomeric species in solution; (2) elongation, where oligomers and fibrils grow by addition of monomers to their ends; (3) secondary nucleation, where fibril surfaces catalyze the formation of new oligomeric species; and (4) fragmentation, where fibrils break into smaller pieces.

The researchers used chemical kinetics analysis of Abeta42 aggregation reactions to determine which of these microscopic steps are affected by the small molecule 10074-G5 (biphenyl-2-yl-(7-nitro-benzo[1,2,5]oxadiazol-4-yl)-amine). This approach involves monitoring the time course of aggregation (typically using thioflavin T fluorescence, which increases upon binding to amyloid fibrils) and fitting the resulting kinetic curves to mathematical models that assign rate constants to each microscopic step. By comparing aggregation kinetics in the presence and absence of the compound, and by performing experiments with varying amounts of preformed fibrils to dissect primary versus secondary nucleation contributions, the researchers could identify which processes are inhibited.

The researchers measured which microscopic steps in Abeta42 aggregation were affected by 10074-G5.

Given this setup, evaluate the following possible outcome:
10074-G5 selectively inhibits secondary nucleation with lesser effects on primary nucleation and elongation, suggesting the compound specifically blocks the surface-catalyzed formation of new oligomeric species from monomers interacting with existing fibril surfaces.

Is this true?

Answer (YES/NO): NO